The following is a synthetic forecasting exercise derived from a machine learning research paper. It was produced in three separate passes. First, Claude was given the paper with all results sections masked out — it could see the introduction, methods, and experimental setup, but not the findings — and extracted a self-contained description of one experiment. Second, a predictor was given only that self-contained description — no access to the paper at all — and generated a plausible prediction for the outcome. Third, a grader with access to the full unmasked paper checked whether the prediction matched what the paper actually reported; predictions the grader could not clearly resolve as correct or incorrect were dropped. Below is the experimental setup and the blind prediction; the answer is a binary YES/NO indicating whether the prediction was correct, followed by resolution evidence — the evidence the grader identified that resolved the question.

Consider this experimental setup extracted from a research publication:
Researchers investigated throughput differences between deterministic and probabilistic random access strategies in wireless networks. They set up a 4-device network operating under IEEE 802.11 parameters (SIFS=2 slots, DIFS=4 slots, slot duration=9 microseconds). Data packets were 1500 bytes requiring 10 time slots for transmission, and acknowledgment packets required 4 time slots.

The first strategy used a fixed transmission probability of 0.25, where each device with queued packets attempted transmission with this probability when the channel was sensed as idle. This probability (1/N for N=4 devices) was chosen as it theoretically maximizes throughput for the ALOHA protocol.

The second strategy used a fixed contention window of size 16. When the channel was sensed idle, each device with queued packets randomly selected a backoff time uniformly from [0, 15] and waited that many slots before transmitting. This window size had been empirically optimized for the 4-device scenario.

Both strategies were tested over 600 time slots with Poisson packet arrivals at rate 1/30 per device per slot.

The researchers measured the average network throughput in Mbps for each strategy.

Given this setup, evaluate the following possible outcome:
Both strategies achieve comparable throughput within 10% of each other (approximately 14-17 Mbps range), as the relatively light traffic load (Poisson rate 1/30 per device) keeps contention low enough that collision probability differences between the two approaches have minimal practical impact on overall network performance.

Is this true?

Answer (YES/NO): NO